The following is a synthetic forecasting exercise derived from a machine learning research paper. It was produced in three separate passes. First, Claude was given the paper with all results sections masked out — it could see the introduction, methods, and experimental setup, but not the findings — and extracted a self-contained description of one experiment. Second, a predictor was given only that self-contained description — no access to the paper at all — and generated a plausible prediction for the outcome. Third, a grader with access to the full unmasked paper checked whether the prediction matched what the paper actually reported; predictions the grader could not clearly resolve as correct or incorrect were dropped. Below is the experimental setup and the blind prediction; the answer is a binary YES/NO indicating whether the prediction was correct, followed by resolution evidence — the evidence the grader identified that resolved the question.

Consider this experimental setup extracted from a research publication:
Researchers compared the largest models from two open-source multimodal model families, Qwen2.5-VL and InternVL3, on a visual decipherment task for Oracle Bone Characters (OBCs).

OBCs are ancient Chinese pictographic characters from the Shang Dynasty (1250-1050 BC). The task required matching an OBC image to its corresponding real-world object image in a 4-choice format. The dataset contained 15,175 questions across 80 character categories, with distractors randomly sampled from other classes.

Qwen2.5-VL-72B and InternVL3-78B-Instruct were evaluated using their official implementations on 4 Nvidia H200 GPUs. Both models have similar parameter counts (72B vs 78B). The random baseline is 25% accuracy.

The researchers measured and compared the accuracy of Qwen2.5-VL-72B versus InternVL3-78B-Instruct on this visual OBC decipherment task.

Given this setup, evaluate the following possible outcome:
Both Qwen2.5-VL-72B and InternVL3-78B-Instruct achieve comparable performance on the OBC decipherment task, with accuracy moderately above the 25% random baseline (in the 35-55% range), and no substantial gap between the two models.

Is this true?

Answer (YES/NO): NO